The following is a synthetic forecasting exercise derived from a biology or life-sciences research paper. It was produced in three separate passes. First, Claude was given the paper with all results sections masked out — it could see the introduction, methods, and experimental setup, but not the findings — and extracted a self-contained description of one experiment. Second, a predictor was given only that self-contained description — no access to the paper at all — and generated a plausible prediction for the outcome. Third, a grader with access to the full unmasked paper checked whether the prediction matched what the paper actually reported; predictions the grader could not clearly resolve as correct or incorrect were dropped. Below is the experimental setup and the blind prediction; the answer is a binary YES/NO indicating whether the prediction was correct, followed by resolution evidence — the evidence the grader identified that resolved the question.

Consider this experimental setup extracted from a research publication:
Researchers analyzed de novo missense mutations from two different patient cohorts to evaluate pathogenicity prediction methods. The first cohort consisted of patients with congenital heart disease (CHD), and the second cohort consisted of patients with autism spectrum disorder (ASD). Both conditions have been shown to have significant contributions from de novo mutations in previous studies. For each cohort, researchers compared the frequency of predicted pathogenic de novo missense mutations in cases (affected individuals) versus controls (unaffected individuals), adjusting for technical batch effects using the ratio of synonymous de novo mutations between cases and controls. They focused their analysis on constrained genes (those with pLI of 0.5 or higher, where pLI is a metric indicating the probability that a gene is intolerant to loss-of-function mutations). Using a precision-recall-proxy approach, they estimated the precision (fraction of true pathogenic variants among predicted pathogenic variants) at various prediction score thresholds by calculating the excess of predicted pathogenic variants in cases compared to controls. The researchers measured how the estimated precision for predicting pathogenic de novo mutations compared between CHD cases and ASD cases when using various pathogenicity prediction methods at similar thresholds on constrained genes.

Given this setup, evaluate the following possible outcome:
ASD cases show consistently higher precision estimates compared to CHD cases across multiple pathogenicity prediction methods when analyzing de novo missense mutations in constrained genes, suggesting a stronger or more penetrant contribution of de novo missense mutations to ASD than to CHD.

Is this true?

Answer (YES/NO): NO